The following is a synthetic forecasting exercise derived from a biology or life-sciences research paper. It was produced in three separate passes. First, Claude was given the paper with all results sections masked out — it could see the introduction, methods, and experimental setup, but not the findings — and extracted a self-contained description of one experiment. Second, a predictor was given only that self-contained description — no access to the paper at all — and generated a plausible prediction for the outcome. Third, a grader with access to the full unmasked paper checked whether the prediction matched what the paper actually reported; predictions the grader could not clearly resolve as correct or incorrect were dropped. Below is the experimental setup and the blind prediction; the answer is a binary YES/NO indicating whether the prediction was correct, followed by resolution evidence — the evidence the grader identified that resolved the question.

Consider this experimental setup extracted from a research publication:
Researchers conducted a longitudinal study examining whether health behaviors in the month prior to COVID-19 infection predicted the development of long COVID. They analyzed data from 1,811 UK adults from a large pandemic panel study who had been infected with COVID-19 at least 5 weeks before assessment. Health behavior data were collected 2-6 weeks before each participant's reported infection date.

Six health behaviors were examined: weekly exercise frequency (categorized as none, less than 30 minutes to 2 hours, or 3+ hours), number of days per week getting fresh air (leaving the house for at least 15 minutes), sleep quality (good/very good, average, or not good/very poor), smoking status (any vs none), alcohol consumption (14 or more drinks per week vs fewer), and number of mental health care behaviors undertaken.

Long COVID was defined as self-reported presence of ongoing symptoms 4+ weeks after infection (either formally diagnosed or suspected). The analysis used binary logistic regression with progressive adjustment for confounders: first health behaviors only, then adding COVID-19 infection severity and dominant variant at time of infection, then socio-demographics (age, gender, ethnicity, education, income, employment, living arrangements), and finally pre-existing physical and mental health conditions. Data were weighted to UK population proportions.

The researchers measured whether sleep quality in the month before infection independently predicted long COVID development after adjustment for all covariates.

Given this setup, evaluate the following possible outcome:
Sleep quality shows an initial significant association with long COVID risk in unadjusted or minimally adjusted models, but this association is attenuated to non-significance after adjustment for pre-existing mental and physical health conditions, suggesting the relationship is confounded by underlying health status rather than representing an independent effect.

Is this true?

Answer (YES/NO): NO